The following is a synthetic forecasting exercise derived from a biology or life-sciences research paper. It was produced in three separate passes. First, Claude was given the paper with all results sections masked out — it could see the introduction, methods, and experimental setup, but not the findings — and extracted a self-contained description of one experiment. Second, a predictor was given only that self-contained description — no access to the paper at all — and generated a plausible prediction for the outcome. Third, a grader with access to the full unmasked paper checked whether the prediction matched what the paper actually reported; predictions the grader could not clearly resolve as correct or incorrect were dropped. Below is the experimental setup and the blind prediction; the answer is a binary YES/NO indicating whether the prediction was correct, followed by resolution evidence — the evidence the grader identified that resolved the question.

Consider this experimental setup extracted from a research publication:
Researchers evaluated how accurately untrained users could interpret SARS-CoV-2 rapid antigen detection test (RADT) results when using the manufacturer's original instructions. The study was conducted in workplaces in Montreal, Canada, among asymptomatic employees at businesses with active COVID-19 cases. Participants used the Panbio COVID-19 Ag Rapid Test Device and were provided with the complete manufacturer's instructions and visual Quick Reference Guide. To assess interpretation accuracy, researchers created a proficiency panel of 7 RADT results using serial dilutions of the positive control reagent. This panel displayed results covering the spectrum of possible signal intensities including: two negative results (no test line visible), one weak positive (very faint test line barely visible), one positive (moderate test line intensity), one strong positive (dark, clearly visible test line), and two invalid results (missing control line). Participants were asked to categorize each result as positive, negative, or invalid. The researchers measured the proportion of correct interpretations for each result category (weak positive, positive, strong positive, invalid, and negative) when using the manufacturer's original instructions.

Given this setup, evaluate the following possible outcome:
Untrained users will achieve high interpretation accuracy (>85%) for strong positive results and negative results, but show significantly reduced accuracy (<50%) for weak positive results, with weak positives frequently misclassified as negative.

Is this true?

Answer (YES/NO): NO